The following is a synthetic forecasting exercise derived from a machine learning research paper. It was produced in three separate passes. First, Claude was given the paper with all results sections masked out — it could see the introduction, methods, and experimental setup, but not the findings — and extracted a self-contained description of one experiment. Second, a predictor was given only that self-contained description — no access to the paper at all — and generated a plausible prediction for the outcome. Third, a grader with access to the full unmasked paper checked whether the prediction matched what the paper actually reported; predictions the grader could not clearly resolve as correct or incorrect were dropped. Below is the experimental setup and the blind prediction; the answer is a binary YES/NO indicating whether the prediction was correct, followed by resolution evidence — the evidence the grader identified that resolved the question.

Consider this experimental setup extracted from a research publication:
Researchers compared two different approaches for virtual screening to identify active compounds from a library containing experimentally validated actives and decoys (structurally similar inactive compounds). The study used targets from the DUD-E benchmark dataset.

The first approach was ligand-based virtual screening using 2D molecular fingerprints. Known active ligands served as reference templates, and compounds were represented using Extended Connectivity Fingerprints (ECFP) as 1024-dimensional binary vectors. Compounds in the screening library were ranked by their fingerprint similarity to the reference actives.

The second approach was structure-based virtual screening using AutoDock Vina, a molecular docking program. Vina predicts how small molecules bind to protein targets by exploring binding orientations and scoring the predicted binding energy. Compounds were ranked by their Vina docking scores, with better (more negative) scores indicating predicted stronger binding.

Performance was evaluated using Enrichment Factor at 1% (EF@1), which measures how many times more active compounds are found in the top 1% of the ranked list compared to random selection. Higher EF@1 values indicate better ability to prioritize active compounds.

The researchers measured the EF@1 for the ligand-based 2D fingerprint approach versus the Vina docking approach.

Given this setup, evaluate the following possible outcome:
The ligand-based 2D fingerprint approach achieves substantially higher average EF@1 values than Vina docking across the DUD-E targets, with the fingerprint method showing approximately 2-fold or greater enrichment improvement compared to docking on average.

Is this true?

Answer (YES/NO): YES